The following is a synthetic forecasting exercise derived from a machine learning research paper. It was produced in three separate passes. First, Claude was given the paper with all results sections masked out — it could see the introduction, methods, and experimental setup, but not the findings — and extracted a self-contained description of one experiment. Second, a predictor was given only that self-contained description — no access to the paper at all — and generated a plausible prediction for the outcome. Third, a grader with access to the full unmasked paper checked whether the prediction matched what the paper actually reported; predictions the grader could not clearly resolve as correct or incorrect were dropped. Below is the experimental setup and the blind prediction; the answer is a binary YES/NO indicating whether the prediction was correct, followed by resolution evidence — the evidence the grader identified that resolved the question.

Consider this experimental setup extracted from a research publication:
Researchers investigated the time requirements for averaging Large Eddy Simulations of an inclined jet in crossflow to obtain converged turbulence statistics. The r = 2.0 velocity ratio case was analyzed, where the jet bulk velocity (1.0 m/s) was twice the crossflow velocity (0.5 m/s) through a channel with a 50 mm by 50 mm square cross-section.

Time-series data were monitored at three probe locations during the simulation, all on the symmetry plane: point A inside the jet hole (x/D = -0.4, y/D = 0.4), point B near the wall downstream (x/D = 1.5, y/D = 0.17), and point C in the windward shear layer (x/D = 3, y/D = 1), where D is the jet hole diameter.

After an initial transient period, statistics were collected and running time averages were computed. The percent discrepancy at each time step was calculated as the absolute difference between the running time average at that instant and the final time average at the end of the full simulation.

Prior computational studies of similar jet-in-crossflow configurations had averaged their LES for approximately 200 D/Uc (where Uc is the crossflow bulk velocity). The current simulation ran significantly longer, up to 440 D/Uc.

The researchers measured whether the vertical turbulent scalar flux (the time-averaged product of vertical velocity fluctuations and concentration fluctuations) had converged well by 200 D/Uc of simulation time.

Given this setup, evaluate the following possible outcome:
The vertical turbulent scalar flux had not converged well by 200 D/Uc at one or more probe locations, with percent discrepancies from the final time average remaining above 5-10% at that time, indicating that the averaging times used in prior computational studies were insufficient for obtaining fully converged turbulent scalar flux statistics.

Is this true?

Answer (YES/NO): YES